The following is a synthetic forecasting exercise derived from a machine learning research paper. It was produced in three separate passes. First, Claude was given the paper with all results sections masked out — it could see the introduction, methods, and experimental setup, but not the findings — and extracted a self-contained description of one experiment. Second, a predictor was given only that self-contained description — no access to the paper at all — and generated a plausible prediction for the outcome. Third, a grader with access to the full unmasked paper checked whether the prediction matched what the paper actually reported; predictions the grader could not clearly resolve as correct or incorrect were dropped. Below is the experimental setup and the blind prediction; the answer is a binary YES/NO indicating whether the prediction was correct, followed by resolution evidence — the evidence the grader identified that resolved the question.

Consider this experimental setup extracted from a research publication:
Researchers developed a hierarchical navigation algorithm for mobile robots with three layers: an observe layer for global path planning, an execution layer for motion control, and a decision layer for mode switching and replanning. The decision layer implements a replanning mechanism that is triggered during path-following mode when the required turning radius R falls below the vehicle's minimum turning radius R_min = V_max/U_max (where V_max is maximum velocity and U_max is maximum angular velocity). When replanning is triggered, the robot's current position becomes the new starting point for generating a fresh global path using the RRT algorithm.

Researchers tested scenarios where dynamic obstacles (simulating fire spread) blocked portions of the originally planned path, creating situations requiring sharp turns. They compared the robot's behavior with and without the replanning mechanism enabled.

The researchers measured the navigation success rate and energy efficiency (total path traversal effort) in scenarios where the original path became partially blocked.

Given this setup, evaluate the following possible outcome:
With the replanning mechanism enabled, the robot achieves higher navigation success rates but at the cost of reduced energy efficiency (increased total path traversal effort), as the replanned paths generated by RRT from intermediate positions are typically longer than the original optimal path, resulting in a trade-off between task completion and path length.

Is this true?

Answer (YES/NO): NO